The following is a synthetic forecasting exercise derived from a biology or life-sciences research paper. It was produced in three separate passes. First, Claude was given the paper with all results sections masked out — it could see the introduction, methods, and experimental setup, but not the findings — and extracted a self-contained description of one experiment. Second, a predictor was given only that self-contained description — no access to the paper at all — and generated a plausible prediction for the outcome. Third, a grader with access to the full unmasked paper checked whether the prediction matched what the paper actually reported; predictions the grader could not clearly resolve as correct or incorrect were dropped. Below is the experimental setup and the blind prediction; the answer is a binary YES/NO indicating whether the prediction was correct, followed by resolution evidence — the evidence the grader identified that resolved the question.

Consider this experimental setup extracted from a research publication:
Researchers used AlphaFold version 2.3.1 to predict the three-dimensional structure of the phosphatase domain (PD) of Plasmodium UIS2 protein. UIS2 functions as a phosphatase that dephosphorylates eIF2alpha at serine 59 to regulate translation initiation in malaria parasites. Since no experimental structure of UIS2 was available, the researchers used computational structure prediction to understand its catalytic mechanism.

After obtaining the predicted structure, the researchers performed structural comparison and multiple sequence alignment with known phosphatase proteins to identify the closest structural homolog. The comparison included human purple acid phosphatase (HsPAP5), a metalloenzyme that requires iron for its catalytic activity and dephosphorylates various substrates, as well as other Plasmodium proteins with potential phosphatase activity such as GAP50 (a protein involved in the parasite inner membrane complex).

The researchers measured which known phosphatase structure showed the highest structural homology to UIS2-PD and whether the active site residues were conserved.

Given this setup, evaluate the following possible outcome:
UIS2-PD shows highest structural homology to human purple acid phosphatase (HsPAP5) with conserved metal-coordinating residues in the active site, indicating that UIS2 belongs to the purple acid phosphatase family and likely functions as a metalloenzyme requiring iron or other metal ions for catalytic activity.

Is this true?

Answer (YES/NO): YES